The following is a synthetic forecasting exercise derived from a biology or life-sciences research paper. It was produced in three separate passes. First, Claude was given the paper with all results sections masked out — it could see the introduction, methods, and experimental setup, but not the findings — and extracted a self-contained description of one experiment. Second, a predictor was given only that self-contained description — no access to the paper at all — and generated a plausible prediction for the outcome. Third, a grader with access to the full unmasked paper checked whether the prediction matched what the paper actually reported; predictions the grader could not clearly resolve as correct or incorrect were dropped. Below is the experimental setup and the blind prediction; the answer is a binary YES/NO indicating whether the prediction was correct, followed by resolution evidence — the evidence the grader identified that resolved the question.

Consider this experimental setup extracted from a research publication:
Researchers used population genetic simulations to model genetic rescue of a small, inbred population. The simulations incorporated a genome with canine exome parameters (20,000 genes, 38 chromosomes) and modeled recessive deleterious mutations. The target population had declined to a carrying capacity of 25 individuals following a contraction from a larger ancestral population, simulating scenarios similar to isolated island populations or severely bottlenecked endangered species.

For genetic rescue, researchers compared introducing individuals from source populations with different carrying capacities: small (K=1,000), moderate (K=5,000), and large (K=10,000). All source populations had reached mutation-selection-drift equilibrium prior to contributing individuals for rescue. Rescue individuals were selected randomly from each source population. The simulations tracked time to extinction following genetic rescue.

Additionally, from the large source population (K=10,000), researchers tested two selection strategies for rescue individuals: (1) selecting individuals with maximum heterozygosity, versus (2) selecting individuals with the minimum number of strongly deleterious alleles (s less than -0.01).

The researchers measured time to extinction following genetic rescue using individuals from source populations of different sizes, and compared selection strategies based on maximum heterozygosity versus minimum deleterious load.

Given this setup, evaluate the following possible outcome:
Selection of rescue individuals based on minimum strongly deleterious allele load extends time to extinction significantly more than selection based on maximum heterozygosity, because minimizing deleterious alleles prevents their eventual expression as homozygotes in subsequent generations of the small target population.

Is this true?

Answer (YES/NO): YES